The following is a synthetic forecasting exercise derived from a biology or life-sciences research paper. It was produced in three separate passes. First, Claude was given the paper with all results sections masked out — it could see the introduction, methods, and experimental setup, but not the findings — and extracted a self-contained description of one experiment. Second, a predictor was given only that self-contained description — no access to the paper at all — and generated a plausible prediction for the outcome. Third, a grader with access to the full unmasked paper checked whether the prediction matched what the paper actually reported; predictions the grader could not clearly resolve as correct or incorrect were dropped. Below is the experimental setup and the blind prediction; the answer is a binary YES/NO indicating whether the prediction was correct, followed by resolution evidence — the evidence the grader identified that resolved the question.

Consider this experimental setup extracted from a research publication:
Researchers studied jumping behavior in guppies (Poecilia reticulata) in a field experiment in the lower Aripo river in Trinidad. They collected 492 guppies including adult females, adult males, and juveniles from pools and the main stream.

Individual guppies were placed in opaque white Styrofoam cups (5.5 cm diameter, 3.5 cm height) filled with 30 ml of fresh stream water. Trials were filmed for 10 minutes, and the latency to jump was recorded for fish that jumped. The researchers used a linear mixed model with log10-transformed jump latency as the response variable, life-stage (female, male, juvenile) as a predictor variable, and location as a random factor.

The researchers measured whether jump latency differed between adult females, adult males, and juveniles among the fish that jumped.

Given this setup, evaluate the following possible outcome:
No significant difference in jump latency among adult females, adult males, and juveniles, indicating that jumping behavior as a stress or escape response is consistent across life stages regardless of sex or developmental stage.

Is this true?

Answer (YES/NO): NO